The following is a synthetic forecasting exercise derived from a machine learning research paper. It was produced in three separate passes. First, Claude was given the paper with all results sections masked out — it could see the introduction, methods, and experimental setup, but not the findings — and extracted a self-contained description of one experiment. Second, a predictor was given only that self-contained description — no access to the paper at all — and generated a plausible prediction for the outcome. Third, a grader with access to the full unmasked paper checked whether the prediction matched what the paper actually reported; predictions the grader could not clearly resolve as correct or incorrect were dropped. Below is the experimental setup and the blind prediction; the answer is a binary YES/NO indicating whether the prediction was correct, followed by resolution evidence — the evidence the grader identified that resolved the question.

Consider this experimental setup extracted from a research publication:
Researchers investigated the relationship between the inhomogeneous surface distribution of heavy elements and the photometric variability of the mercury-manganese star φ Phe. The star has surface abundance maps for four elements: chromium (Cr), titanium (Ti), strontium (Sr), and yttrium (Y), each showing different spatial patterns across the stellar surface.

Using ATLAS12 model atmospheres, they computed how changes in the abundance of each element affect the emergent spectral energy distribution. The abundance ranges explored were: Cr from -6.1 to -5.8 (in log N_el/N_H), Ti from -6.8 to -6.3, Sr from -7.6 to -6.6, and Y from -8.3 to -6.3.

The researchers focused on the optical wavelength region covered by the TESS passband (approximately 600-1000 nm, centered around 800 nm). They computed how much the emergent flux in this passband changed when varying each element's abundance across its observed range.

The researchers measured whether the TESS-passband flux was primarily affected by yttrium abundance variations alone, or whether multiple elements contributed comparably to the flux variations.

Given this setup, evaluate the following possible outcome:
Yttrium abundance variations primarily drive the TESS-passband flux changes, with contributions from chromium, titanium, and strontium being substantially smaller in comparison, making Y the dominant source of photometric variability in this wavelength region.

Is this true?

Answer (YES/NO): NO